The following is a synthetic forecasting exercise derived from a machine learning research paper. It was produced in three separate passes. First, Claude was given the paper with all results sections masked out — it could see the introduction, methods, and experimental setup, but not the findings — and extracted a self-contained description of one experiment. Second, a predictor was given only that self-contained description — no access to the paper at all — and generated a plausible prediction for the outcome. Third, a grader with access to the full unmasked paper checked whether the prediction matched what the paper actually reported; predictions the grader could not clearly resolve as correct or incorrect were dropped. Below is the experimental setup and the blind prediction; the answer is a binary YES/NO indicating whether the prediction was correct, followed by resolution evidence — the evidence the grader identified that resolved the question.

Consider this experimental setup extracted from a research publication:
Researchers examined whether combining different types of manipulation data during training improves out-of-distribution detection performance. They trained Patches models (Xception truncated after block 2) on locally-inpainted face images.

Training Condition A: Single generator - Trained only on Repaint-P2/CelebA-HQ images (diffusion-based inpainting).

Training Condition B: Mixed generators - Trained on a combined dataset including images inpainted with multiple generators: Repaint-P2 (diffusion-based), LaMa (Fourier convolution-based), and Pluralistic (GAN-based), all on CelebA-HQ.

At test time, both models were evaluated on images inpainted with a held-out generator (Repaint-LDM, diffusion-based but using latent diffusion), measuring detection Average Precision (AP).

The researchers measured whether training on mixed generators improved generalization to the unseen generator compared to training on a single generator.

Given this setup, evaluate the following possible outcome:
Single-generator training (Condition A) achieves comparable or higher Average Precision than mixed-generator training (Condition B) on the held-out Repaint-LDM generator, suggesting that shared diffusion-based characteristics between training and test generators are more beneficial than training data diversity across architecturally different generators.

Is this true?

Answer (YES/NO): YES